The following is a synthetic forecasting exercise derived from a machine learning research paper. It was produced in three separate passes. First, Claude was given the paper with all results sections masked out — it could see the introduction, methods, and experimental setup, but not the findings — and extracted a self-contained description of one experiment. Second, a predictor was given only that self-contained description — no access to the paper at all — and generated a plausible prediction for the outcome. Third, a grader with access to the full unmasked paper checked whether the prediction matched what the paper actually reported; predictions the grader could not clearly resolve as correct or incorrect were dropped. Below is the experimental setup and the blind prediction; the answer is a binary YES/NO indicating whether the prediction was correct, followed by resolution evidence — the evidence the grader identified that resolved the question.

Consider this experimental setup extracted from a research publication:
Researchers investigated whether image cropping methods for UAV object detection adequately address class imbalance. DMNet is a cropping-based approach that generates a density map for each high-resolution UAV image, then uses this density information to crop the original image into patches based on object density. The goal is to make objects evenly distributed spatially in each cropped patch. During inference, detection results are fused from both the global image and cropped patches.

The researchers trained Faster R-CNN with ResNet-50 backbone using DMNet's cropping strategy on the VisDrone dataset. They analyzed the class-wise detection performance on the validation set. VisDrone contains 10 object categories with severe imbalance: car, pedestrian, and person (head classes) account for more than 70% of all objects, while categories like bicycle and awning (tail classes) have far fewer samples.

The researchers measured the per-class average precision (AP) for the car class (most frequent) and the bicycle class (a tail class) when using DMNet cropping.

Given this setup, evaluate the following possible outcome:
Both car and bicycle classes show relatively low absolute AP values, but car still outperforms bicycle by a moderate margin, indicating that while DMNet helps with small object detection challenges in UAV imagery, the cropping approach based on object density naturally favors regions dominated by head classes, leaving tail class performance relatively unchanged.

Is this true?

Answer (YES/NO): NO